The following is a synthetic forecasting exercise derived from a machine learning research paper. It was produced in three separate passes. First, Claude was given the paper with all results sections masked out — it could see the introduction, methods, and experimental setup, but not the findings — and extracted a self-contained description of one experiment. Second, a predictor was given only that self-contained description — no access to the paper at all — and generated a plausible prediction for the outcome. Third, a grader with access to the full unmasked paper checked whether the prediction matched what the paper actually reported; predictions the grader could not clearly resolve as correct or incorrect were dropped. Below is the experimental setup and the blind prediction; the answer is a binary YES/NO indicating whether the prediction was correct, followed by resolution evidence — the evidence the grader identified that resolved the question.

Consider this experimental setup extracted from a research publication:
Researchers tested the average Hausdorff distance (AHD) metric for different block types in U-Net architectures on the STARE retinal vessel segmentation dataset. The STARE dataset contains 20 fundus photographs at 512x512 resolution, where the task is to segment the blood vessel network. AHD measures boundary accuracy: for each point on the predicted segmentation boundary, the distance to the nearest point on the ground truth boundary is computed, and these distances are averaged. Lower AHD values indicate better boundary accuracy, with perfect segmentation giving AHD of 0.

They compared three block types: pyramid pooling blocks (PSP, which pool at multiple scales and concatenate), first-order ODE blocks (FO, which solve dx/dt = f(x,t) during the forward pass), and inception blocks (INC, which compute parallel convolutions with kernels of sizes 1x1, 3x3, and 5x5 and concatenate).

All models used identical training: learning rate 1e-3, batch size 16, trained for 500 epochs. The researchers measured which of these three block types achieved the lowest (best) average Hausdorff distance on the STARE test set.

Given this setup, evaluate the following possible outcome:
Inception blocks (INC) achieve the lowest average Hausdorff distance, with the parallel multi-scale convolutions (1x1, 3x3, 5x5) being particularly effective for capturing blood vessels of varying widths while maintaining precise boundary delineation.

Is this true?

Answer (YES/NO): NO